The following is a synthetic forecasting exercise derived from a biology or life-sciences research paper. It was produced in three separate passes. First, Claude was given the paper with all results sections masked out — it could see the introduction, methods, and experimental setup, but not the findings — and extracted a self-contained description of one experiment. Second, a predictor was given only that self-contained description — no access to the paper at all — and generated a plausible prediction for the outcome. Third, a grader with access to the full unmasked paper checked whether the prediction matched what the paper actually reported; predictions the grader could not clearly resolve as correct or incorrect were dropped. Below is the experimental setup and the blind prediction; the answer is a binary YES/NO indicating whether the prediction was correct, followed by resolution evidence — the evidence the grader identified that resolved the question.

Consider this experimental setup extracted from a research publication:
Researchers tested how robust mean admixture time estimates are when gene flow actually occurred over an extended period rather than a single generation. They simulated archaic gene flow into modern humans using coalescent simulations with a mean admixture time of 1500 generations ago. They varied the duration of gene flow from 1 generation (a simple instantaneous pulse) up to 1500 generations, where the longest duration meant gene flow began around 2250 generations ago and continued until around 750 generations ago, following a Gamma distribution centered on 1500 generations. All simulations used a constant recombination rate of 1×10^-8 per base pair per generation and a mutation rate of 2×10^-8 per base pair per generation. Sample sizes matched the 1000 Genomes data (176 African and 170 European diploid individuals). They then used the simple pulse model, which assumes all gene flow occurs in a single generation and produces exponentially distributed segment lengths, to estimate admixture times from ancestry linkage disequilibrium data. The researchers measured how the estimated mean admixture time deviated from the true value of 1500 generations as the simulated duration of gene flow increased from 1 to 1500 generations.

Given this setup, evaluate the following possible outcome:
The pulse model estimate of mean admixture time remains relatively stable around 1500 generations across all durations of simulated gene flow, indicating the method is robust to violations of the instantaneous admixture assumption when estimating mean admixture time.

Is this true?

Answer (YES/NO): YES